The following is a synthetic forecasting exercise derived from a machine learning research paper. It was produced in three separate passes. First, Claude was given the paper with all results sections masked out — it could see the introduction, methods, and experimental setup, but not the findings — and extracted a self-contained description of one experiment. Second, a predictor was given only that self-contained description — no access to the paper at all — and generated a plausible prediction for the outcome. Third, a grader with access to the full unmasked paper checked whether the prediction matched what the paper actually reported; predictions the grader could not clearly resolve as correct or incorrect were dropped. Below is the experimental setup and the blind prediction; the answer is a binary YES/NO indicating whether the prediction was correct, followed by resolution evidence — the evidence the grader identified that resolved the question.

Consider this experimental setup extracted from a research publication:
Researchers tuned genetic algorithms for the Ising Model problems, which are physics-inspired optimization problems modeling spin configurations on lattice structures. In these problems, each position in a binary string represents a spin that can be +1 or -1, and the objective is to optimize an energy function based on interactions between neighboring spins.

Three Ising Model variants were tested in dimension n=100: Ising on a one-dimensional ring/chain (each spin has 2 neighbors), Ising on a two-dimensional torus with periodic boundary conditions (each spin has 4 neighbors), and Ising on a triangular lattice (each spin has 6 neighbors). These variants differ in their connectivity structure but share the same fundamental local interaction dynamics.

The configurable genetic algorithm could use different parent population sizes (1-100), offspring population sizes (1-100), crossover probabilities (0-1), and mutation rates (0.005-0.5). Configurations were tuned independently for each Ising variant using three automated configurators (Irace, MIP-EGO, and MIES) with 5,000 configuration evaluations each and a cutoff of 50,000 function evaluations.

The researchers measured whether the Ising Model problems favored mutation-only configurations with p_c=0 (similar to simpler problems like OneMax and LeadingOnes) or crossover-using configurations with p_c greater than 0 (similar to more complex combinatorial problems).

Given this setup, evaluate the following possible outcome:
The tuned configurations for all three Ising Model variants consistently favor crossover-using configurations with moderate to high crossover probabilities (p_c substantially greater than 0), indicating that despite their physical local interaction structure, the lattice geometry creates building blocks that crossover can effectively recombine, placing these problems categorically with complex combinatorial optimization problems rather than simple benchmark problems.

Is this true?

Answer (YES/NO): NO